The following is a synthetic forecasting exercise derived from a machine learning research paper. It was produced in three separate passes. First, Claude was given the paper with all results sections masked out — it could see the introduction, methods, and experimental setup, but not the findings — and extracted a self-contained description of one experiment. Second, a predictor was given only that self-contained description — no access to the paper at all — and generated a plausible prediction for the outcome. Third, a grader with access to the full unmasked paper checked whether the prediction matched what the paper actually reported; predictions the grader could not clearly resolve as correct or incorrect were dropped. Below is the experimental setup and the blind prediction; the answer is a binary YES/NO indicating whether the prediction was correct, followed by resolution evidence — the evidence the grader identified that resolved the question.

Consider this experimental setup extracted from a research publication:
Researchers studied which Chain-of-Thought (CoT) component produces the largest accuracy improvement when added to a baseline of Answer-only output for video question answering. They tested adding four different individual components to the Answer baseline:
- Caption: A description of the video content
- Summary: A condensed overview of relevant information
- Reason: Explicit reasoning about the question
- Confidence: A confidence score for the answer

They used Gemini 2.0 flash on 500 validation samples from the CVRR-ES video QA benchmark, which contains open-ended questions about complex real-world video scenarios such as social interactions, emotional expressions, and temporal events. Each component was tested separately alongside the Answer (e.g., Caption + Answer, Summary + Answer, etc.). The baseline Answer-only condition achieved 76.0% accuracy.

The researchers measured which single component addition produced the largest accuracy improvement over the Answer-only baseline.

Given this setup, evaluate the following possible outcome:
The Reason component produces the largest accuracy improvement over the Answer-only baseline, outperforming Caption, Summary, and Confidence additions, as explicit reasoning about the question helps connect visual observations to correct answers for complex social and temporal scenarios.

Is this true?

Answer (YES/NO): NO